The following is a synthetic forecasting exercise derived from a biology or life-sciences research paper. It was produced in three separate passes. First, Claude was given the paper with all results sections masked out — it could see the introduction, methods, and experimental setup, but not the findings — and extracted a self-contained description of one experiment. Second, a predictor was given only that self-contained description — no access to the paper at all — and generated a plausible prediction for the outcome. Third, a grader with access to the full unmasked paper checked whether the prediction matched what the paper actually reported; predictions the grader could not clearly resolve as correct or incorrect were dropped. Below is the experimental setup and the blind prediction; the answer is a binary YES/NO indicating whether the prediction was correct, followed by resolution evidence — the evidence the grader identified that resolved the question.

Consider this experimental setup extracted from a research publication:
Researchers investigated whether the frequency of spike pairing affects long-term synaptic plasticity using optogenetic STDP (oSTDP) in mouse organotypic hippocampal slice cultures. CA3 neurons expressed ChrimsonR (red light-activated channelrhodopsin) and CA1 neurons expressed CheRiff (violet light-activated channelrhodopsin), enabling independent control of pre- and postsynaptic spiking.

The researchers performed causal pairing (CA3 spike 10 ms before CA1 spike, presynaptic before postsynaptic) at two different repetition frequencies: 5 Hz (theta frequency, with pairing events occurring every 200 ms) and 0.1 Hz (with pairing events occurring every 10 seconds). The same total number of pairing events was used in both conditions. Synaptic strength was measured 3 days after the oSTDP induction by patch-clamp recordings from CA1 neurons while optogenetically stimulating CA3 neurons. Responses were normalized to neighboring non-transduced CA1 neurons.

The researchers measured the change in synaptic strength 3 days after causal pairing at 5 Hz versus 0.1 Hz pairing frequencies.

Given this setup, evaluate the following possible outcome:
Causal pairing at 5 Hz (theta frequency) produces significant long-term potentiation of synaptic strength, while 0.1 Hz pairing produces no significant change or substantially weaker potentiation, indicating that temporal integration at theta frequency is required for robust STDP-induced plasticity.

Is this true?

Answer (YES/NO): YES